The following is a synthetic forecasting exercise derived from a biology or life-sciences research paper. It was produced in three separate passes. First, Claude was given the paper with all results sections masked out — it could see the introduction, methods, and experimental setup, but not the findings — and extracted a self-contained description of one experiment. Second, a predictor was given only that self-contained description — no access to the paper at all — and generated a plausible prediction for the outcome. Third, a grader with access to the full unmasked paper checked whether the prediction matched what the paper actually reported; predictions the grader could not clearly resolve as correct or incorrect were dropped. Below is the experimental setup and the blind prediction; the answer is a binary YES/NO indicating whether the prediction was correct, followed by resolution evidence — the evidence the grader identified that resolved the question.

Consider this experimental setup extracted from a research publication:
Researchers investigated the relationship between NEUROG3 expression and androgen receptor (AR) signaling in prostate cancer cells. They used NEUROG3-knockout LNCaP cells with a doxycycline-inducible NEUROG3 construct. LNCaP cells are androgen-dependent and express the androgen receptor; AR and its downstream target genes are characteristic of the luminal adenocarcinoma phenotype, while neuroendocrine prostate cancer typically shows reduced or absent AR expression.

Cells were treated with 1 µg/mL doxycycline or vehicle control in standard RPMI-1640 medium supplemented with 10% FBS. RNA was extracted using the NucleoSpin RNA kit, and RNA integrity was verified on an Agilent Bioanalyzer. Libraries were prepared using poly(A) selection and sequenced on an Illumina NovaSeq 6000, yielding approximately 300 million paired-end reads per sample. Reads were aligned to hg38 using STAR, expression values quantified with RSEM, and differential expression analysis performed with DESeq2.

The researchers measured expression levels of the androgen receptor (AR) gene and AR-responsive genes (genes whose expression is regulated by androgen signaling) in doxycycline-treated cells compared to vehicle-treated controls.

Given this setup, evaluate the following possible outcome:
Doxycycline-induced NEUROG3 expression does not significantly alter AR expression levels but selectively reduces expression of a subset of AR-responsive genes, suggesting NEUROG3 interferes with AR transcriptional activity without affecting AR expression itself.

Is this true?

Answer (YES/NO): NO